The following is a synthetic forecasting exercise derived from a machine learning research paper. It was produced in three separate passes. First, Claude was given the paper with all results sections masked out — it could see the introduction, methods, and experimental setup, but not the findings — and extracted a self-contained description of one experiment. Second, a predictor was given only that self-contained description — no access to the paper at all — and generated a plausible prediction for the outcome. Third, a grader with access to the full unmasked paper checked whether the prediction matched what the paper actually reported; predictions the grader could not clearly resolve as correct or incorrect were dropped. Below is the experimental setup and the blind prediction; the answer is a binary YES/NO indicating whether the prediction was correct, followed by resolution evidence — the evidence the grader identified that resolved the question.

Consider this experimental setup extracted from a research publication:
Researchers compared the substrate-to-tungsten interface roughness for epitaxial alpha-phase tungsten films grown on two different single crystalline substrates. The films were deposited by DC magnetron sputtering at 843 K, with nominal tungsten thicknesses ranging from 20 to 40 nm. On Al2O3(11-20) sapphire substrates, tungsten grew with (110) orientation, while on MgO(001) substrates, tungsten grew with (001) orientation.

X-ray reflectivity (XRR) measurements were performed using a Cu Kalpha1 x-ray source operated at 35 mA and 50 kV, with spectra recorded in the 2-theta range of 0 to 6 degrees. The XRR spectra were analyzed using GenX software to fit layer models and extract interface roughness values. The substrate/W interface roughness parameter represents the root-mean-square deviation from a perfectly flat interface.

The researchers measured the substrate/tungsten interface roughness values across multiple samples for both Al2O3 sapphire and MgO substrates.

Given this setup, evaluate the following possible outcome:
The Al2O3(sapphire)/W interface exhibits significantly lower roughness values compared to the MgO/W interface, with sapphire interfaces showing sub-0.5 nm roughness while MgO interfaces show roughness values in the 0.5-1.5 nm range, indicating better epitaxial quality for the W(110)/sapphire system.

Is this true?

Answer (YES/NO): NO